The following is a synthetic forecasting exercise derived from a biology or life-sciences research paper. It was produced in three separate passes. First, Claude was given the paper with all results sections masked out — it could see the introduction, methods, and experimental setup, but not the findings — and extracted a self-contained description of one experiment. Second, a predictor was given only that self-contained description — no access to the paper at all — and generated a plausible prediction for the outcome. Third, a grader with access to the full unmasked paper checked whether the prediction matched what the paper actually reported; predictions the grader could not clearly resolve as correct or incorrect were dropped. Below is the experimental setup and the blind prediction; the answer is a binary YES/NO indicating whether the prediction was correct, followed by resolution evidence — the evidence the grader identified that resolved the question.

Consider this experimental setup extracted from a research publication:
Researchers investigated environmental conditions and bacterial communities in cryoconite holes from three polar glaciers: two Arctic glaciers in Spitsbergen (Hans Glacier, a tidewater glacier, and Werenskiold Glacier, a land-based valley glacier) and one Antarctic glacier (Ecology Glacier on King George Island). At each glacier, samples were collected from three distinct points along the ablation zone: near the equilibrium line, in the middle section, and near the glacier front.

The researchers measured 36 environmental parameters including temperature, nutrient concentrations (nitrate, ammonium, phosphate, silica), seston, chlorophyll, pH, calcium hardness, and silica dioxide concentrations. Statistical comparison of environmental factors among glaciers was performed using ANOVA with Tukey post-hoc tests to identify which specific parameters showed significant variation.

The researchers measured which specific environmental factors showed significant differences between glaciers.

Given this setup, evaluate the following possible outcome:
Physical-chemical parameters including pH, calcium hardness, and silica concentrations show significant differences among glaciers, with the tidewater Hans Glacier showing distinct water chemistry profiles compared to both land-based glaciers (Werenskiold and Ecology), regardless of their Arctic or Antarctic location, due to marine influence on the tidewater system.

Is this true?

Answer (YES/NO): NO